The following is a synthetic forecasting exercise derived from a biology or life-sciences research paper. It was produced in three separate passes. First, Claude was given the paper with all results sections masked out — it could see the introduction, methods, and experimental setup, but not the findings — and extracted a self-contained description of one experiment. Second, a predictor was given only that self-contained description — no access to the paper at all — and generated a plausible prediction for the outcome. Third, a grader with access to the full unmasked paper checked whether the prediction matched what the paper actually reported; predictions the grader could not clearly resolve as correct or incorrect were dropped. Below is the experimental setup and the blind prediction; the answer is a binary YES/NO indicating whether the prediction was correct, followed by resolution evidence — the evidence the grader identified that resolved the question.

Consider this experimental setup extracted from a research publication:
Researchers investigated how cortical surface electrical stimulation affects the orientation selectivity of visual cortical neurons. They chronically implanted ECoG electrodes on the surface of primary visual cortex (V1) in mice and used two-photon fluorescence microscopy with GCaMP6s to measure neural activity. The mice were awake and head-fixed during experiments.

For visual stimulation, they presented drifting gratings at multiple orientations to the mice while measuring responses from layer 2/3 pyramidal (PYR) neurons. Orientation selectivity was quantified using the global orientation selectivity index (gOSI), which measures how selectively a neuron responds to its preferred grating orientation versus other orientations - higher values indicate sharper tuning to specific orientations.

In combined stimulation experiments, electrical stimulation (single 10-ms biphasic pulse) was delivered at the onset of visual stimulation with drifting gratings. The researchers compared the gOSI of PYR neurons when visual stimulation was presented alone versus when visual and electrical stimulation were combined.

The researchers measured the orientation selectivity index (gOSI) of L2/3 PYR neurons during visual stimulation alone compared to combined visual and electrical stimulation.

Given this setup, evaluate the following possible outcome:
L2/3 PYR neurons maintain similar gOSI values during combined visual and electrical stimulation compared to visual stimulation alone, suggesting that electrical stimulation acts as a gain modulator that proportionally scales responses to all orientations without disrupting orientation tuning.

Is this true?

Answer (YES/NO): NO